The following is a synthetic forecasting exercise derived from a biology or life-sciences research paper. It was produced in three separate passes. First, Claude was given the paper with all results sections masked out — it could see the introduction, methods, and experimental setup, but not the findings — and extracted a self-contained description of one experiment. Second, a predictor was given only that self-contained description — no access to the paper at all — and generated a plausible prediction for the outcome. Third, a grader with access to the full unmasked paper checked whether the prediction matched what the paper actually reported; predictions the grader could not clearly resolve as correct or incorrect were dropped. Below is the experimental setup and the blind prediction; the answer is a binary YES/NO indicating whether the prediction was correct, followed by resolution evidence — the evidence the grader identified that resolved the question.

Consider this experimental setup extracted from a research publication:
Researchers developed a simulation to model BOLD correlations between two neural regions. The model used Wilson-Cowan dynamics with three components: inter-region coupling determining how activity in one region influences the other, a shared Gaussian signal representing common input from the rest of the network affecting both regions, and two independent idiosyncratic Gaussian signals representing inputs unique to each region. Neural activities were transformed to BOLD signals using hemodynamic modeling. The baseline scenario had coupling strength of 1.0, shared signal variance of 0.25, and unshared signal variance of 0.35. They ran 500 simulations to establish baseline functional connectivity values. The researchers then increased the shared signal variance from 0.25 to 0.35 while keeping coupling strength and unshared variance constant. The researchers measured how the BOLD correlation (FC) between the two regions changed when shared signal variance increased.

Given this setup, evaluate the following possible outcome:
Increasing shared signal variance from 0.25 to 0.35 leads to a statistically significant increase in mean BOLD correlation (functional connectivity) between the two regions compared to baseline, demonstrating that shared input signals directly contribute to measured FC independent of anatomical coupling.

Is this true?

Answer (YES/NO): YES